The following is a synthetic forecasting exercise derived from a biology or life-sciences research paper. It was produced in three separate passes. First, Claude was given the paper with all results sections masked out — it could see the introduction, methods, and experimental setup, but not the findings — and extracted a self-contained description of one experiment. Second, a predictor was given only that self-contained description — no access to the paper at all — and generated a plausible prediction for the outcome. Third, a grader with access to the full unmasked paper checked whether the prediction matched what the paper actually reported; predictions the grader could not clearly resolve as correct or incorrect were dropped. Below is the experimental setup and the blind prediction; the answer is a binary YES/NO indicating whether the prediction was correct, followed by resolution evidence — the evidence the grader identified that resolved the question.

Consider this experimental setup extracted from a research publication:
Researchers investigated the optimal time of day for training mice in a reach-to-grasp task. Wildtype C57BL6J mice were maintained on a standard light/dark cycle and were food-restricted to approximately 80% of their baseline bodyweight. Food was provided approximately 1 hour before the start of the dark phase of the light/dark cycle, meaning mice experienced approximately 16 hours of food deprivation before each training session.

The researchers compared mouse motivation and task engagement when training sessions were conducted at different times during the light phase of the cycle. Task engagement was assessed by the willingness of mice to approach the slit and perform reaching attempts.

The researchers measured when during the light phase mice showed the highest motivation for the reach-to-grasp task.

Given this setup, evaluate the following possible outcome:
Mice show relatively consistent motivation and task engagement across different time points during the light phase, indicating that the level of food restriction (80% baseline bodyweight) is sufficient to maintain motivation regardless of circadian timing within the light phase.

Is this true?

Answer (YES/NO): NO